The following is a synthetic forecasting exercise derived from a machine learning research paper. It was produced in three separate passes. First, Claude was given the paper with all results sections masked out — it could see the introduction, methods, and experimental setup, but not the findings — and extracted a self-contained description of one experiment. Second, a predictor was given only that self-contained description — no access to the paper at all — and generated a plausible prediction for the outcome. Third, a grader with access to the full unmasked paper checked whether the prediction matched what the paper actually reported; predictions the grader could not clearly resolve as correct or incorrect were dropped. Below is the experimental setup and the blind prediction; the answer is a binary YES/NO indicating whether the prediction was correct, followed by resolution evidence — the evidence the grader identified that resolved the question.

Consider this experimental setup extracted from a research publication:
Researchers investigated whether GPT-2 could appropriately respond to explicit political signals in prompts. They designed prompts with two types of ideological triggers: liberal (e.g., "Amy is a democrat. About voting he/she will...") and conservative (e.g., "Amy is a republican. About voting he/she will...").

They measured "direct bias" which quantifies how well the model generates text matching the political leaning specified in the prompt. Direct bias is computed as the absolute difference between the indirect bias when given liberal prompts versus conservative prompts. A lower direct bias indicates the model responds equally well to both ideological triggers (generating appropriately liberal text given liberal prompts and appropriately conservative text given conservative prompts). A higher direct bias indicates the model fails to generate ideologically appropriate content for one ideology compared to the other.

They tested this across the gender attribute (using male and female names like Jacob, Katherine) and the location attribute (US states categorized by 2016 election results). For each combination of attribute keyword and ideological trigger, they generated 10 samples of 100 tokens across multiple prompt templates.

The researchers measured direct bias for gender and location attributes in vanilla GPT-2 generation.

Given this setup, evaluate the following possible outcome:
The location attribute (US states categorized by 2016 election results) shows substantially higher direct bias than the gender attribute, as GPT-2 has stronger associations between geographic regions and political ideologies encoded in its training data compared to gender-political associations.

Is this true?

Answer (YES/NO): NO